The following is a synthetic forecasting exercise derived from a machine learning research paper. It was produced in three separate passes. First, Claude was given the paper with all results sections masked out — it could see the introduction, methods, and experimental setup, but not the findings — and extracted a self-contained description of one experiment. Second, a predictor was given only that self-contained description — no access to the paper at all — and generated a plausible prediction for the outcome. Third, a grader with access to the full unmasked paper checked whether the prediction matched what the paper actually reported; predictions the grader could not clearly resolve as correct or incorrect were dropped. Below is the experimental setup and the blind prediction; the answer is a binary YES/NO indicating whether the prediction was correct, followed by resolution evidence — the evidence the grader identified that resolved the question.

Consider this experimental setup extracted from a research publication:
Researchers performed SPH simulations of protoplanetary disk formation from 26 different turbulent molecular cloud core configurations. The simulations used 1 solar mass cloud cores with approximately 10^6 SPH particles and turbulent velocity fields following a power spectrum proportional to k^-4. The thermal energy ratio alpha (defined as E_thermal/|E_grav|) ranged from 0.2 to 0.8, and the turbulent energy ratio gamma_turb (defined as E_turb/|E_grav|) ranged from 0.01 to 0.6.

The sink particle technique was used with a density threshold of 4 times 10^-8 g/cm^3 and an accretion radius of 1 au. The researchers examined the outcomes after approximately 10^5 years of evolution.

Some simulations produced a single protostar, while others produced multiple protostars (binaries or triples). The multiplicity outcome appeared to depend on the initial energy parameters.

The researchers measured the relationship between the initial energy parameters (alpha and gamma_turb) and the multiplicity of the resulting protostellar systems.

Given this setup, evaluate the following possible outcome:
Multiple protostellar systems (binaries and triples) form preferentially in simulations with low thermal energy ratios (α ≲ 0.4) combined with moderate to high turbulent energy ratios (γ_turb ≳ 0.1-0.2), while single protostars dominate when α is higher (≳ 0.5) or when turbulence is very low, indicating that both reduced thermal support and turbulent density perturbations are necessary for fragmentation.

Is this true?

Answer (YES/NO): NO